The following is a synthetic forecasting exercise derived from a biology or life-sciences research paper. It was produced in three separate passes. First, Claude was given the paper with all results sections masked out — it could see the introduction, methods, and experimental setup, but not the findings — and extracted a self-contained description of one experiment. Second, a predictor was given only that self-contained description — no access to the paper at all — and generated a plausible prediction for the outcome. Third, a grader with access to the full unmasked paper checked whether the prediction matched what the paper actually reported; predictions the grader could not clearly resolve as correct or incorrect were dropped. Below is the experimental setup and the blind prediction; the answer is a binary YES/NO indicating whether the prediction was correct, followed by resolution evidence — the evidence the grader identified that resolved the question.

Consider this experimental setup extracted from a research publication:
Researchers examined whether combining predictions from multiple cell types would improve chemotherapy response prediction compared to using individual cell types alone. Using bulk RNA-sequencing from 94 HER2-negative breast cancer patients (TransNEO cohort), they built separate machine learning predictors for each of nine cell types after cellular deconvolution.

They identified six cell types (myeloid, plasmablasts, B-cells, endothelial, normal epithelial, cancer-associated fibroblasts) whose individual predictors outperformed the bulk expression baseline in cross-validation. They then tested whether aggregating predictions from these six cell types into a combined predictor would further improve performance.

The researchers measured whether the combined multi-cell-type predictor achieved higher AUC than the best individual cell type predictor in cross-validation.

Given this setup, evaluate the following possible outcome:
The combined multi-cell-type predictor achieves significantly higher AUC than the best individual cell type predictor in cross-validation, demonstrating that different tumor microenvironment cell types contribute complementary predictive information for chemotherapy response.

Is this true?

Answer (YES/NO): NO